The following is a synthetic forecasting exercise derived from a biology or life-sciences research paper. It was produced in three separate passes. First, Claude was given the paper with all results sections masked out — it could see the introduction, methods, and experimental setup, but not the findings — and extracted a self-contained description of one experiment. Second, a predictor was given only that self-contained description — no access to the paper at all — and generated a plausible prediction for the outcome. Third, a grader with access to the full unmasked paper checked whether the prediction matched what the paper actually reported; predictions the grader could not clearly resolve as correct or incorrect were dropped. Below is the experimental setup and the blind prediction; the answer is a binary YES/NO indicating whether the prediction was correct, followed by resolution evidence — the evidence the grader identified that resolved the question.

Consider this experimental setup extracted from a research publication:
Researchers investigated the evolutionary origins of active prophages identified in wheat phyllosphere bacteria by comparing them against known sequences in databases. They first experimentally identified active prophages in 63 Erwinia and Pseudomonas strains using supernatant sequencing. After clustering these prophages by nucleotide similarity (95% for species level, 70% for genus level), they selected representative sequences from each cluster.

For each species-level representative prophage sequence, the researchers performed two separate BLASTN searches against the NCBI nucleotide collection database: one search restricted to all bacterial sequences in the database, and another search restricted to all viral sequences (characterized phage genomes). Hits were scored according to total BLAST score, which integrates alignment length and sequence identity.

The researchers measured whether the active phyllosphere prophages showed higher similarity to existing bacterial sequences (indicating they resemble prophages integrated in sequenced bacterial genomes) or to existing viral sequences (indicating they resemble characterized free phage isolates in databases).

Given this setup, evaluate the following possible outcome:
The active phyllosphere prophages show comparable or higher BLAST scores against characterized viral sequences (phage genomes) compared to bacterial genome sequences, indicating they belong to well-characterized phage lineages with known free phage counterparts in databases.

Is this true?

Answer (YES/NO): NO